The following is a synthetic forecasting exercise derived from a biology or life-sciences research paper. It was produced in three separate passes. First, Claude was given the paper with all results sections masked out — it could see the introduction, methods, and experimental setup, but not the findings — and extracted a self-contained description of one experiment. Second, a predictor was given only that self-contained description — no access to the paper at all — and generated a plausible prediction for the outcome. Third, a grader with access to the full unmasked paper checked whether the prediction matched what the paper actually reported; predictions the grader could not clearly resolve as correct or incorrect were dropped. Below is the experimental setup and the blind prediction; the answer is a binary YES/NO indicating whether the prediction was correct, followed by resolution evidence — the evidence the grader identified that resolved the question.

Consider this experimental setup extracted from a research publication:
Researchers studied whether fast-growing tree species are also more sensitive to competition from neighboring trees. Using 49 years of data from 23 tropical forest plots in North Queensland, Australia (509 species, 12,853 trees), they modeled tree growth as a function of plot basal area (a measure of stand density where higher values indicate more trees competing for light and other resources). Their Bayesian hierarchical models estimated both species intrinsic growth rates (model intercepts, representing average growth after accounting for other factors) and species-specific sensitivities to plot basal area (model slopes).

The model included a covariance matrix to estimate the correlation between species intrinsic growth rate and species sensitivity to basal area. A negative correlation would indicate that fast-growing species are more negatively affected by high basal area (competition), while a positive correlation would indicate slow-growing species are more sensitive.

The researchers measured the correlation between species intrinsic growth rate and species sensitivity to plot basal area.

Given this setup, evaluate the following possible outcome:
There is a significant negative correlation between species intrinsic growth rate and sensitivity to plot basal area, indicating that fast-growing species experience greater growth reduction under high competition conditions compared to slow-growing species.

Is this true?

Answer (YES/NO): YES